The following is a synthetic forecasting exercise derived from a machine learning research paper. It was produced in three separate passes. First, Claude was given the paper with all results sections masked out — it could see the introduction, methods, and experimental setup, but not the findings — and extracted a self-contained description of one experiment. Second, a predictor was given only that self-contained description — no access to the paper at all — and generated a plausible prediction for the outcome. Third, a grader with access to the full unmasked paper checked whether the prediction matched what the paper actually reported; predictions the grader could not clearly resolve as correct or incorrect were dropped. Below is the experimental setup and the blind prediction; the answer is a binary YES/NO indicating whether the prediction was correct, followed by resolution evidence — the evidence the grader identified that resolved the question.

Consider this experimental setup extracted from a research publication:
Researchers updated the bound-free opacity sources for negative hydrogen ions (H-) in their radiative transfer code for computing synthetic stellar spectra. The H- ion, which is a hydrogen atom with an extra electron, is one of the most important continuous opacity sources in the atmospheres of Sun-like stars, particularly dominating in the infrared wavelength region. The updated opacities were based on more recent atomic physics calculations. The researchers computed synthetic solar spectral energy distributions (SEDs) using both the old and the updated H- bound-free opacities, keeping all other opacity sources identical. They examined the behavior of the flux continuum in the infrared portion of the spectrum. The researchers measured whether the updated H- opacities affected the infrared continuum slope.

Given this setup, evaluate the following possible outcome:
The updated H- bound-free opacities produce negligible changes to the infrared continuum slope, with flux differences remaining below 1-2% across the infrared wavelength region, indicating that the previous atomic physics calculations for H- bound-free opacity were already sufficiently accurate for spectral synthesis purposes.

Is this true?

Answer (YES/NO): NO